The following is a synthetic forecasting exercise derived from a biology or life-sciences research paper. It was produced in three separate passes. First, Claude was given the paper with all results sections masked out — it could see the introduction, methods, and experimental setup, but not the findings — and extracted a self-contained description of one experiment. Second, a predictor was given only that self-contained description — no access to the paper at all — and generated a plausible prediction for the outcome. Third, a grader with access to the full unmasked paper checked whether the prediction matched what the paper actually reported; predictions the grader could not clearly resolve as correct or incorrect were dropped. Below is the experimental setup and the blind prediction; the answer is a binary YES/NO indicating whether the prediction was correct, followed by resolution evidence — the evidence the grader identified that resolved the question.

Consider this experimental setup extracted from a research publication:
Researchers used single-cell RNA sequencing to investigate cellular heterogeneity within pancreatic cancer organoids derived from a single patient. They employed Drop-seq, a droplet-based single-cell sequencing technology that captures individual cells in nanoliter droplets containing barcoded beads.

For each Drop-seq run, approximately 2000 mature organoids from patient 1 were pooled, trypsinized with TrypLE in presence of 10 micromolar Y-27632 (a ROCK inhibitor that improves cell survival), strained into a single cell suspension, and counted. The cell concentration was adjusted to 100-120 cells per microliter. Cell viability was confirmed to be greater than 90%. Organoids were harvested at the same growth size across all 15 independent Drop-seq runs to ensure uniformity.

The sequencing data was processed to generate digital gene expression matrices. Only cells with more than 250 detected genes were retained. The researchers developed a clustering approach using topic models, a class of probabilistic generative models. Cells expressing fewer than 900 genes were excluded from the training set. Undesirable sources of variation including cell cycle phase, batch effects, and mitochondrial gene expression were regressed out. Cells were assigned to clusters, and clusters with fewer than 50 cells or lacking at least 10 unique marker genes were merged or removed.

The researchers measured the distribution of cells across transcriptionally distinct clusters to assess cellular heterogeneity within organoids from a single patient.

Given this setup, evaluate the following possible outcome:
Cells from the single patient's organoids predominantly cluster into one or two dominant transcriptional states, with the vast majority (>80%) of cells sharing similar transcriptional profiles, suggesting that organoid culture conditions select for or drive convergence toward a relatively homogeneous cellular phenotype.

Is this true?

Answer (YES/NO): YES